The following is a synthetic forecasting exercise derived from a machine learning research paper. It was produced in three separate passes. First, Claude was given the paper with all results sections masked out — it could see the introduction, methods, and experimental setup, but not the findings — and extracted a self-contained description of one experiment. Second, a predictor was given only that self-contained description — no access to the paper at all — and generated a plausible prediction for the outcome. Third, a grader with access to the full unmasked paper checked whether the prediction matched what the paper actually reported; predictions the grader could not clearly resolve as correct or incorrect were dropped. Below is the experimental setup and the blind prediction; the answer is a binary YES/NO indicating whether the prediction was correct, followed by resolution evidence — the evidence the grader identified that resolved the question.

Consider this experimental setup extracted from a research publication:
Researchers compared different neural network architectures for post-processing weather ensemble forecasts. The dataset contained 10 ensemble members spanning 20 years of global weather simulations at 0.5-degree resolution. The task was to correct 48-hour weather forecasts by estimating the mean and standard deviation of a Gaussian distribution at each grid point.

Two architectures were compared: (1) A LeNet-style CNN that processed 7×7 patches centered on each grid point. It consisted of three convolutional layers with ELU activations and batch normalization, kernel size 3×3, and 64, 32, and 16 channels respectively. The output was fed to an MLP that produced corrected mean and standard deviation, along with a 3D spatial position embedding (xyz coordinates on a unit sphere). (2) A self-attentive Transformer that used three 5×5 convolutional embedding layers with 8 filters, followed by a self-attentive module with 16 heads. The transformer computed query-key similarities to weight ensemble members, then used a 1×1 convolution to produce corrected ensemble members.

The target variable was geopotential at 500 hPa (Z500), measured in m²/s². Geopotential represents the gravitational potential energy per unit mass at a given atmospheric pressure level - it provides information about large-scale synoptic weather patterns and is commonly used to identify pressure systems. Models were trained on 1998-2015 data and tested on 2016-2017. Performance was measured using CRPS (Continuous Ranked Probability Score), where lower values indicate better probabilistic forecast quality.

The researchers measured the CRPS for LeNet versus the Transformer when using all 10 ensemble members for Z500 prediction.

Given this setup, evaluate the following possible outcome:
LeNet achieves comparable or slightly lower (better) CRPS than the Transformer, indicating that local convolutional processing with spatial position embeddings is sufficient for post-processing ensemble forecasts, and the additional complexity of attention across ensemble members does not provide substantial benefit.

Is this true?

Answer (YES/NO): YES